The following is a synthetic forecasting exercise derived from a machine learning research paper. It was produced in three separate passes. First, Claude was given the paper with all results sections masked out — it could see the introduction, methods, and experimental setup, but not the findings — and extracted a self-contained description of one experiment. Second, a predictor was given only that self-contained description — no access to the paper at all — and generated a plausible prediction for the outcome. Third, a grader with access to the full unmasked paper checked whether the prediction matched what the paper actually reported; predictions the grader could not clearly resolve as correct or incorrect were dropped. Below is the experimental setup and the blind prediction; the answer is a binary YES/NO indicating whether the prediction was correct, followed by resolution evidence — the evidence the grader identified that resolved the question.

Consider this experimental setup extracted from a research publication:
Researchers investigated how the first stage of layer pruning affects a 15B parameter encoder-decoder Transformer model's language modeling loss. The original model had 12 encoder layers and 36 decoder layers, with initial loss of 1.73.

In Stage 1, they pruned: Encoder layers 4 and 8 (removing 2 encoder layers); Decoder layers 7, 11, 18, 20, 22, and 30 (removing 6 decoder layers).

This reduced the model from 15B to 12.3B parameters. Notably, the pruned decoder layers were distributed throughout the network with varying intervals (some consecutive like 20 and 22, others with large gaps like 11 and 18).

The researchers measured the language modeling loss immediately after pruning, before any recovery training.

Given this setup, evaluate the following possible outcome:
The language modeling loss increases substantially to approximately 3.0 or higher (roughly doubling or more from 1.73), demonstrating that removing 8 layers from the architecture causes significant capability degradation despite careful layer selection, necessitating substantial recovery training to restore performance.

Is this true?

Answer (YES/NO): NO